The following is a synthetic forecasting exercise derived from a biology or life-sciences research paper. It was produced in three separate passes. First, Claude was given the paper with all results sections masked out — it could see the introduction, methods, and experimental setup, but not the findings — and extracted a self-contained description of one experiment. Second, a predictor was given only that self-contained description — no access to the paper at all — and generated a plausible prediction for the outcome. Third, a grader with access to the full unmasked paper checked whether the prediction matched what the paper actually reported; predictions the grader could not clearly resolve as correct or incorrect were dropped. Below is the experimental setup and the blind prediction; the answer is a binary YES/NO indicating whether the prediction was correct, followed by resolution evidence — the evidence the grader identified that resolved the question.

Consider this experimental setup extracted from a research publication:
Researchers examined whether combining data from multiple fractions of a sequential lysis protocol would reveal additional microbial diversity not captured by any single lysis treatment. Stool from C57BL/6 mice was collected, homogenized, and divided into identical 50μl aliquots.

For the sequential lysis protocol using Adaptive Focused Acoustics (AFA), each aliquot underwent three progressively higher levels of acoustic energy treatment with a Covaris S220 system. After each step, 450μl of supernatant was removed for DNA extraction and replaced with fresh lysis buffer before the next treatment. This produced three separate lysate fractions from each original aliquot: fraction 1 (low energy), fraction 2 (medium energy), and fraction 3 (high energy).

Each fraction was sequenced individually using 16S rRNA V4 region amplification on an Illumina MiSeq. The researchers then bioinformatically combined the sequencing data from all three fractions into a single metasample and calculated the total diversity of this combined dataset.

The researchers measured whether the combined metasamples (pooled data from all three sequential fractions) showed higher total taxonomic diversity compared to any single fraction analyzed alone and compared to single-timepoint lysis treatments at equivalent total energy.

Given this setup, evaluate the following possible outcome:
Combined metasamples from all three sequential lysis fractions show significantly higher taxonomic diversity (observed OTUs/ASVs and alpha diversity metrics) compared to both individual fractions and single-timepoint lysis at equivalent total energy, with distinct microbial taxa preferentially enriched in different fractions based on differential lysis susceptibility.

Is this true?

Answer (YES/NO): YES